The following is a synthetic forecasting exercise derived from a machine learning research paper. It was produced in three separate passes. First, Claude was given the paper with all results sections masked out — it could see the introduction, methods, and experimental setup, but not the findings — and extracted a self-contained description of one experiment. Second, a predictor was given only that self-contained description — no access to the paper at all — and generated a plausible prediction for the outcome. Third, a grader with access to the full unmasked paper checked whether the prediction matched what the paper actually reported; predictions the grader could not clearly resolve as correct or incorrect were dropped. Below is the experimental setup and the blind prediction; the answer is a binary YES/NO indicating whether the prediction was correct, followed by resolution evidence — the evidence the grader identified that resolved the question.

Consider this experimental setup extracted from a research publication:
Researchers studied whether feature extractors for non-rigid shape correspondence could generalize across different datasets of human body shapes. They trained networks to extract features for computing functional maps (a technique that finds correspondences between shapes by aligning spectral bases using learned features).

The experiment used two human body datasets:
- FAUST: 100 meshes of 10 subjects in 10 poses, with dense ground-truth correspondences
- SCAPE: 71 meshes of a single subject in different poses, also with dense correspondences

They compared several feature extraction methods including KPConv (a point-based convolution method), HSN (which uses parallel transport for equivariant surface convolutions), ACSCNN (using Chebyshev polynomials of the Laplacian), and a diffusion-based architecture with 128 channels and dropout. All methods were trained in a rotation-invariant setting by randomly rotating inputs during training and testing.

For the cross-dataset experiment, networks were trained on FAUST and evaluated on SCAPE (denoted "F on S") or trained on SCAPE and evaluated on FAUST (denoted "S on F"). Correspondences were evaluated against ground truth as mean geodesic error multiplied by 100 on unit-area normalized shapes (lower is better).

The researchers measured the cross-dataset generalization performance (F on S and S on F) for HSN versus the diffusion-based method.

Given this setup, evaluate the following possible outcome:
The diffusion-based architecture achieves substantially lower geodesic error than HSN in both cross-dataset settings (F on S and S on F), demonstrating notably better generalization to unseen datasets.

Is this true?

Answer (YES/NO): YES